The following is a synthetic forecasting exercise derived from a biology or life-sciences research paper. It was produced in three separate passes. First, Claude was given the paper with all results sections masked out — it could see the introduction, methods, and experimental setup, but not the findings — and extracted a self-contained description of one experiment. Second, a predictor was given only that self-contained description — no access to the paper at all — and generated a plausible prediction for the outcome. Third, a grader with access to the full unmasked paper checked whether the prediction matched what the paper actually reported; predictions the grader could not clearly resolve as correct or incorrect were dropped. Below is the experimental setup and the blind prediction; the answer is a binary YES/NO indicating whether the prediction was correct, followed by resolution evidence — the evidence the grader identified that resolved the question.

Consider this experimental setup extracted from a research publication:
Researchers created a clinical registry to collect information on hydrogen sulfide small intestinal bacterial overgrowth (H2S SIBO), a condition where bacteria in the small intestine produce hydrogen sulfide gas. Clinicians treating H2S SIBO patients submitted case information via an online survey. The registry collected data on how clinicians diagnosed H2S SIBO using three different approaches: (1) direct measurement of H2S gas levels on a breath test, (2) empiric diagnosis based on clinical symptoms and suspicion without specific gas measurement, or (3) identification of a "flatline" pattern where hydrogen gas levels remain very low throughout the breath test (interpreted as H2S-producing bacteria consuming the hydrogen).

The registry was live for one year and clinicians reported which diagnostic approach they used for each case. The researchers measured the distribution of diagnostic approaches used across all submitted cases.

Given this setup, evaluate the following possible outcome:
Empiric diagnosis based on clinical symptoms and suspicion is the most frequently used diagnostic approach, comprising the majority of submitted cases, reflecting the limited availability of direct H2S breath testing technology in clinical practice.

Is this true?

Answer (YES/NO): NO